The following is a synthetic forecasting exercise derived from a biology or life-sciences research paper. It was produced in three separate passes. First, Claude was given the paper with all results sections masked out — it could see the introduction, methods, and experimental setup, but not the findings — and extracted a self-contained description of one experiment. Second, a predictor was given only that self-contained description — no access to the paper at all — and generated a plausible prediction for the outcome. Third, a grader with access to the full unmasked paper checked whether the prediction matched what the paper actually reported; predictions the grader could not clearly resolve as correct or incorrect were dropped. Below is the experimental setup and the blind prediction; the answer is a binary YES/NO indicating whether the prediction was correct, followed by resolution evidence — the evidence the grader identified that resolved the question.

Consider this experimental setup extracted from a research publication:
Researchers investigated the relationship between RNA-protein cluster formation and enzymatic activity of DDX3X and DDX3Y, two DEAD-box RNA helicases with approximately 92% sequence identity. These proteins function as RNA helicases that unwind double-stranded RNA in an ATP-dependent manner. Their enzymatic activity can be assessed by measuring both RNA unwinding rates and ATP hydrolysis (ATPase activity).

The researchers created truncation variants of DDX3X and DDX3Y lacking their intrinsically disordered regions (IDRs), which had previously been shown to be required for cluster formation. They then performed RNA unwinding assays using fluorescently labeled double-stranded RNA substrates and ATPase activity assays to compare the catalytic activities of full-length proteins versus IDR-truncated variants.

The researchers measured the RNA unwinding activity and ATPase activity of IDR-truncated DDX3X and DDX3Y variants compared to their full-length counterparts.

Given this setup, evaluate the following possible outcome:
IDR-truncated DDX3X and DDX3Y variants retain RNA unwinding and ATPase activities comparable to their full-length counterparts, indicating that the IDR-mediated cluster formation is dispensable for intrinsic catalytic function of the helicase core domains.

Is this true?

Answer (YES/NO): NO